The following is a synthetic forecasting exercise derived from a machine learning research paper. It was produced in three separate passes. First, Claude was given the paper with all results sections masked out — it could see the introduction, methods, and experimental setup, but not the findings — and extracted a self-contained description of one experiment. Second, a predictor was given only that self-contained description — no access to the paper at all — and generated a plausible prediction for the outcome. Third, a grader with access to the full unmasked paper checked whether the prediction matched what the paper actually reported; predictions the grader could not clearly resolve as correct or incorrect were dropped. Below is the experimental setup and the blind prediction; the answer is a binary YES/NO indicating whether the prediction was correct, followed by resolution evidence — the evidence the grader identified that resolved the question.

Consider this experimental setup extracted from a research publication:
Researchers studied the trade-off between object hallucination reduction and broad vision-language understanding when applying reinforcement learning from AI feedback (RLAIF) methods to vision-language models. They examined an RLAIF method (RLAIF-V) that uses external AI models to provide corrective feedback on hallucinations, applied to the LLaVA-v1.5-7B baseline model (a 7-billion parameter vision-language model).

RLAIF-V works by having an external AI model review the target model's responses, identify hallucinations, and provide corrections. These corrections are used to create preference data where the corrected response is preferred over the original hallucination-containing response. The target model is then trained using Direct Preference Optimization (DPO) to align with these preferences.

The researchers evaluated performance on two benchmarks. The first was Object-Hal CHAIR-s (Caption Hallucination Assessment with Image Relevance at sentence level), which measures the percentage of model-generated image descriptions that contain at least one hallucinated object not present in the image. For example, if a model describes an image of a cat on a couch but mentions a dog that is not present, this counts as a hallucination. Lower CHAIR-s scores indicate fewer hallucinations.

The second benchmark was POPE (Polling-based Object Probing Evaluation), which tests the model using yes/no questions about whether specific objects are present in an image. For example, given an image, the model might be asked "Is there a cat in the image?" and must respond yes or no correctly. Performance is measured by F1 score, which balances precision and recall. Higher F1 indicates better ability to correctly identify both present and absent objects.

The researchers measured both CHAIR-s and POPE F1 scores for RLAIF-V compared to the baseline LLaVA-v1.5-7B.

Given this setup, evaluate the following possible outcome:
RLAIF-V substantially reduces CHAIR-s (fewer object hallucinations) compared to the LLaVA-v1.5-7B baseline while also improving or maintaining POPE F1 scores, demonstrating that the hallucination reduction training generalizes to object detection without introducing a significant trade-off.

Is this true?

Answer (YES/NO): NO